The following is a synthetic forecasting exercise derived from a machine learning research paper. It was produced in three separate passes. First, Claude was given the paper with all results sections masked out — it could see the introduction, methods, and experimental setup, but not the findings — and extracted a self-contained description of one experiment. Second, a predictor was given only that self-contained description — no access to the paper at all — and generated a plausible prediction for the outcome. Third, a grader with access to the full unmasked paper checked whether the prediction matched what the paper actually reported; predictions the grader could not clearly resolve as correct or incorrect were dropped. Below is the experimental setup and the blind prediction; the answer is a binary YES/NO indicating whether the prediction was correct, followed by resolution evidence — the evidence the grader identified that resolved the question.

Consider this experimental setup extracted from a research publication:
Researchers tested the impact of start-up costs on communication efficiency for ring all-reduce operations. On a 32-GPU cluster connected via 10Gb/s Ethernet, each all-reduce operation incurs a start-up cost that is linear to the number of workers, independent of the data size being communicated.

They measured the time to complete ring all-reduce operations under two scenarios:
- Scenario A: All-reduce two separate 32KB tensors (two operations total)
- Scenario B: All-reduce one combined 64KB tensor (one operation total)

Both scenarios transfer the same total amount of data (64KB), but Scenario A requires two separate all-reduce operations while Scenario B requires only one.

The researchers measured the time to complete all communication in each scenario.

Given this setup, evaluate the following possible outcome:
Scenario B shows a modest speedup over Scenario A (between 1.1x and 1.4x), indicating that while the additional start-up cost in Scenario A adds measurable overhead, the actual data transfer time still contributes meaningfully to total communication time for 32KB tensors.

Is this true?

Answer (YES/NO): NO